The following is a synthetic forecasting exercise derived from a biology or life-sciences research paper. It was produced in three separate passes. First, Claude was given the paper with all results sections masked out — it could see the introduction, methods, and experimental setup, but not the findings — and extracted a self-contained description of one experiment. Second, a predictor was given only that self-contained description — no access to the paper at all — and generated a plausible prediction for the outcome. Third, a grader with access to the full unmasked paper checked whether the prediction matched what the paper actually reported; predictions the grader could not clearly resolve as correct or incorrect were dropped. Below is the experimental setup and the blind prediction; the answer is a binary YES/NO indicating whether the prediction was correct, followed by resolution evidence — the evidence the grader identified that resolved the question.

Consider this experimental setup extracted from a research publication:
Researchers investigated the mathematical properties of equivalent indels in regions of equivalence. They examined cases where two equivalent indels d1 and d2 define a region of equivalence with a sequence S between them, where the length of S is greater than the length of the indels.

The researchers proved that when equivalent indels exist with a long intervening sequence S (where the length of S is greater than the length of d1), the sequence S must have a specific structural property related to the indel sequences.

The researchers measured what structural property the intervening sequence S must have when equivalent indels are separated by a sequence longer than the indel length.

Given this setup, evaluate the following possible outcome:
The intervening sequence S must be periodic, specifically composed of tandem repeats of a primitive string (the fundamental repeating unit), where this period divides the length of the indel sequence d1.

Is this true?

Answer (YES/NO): NO